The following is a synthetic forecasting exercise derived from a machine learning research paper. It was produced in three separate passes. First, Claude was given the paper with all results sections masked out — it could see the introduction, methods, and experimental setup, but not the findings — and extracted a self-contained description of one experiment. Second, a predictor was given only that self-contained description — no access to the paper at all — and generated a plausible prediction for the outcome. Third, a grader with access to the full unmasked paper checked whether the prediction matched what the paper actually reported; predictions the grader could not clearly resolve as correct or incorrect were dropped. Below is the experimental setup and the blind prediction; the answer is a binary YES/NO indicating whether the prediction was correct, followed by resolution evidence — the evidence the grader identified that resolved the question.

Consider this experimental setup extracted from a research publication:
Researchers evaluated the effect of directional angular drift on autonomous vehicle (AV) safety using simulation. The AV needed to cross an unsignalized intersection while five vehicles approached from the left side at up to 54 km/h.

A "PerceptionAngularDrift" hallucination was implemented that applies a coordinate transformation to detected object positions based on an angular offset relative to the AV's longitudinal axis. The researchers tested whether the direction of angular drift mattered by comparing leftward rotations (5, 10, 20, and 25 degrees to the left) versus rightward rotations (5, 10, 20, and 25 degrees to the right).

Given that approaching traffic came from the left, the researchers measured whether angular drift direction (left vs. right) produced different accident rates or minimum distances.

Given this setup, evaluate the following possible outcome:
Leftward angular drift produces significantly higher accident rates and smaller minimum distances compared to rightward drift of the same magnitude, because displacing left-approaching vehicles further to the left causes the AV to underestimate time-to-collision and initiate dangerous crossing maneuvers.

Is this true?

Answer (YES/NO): NO